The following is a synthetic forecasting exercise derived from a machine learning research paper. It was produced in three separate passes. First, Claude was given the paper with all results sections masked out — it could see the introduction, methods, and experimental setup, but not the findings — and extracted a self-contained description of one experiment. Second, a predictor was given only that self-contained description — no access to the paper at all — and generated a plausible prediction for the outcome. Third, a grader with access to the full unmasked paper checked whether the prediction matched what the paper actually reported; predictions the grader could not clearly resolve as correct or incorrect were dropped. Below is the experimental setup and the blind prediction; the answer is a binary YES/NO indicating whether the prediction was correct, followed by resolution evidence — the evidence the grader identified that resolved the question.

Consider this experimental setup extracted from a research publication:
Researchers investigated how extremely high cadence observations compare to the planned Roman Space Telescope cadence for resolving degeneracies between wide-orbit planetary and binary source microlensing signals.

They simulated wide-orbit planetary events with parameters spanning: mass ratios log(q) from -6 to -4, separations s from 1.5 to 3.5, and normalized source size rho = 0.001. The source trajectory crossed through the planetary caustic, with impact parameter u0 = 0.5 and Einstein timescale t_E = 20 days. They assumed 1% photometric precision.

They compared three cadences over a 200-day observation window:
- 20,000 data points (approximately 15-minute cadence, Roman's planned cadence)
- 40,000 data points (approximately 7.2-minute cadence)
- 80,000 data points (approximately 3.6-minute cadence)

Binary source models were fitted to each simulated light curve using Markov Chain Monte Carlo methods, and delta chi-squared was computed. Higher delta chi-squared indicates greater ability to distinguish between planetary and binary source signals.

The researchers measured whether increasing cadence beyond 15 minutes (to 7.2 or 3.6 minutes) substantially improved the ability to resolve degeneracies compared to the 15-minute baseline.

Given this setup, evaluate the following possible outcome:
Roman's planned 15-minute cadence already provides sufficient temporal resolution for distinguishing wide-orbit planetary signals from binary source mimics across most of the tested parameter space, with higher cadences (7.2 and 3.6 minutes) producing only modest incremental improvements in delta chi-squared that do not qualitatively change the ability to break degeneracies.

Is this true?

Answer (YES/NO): YES